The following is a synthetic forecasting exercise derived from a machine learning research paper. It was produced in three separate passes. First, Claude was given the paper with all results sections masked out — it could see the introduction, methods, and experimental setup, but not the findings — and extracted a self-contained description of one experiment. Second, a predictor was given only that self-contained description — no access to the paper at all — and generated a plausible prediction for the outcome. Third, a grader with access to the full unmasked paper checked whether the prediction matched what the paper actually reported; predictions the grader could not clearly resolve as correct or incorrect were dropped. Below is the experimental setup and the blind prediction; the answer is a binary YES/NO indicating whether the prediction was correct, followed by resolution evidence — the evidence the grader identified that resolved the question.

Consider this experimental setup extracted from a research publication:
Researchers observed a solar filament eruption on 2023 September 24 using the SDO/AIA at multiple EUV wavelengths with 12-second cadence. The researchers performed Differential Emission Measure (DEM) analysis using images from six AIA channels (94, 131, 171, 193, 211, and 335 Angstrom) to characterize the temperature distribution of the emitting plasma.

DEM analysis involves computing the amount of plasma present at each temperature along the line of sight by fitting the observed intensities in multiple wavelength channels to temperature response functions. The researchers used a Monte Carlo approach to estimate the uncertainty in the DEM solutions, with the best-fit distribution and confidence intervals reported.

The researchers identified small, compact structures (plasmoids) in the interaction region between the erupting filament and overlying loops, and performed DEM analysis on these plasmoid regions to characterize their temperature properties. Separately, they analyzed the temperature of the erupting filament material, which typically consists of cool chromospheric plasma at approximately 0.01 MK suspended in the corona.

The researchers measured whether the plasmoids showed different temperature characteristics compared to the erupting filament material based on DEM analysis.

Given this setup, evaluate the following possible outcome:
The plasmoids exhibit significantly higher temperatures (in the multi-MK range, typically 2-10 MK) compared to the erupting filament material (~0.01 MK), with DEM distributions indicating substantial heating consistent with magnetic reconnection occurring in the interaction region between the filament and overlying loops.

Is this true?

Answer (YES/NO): NO